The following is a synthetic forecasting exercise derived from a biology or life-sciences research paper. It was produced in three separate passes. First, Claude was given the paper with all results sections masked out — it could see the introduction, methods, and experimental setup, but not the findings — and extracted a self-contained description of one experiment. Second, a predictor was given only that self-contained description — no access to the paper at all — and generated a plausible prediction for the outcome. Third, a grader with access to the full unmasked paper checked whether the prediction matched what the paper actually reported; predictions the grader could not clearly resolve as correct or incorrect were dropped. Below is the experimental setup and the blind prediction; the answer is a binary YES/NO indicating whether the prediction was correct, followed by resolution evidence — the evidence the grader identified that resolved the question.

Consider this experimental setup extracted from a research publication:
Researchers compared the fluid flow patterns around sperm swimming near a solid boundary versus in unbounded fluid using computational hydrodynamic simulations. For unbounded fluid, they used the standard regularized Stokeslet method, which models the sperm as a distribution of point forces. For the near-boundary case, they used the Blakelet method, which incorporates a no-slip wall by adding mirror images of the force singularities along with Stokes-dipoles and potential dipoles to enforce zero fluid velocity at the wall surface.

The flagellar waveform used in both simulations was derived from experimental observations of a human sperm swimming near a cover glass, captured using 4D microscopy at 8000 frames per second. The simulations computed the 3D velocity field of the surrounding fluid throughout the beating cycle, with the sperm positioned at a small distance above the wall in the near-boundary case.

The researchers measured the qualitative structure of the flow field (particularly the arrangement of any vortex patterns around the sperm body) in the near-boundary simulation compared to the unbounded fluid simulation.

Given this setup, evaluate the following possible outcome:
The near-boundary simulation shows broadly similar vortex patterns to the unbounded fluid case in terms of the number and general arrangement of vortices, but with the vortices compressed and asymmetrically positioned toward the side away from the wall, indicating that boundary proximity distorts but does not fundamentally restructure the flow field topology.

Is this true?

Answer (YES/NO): NO